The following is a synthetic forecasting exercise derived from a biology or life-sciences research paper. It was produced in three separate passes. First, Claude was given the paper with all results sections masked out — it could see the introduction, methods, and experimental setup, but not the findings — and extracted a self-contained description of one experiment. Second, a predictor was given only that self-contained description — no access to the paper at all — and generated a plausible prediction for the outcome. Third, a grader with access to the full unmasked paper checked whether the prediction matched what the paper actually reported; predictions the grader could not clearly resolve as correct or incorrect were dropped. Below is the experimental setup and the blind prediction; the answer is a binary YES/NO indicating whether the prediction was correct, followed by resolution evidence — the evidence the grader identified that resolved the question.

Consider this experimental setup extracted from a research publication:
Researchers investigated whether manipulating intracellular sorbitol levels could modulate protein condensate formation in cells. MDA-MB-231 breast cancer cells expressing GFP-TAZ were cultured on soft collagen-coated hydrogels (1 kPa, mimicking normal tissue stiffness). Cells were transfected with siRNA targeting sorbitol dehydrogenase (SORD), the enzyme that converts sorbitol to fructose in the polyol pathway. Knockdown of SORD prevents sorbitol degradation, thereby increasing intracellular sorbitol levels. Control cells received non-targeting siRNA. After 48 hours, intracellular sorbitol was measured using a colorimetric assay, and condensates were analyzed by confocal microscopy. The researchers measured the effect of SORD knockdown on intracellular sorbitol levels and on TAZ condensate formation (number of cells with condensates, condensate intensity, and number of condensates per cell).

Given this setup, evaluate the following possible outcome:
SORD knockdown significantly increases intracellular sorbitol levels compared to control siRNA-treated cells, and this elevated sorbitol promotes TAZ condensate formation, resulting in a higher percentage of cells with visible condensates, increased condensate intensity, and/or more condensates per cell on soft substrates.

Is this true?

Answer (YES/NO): YES